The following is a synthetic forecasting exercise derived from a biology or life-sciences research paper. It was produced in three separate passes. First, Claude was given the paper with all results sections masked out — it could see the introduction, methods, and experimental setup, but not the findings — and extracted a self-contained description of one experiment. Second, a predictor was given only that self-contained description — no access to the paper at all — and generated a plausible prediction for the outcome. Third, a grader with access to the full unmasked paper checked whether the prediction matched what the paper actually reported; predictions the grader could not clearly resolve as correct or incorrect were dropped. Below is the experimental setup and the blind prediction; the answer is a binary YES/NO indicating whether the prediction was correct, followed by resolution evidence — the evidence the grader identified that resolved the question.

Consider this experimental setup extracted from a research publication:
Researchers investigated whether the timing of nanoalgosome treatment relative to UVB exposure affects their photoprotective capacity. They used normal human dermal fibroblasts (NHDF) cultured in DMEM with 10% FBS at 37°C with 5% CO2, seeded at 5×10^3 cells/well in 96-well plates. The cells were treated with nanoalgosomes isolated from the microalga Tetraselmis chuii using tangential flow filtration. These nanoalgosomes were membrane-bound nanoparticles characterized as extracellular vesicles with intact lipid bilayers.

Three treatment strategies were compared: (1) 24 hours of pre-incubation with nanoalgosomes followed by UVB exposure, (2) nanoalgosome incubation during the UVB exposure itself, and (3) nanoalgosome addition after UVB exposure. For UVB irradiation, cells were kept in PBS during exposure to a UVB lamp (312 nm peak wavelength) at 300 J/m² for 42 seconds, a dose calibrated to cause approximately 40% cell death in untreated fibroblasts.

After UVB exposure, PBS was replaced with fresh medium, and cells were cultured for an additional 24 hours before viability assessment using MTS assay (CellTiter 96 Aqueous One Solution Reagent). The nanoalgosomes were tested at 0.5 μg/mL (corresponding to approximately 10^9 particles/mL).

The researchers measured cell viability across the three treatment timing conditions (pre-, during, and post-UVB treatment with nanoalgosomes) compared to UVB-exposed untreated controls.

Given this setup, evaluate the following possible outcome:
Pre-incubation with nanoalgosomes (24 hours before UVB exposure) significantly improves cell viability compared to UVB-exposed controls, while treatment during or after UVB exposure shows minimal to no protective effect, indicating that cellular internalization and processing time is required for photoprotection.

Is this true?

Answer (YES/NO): NO